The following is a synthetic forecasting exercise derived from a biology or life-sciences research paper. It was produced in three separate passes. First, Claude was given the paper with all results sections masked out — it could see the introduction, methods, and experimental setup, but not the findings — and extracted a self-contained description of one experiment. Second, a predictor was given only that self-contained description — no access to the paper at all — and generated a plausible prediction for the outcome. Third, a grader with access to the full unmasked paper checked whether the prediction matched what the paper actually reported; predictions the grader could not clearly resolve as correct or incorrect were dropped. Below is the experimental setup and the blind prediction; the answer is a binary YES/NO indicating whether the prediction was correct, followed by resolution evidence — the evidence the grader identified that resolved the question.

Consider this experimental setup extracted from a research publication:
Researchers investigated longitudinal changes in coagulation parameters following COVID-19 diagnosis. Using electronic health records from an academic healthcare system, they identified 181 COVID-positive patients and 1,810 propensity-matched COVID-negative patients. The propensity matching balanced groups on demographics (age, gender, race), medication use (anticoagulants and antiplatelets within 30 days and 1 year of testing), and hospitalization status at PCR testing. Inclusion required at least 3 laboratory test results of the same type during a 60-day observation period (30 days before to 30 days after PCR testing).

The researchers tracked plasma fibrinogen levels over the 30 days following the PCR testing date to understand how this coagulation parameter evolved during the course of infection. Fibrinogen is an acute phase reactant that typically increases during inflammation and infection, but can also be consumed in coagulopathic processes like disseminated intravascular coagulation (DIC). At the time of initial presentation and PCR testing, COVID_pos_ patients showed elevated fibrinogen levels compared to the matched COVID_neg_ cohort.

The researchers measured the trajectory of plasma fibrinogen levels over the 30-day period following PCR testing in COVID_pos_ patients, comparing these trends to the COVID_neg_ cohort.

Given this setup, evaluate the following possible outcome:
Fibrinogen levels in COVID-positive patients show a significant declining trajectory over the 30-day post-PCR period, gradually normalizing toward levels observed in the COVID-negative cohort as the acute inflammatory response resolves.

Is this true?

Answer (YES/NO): NO